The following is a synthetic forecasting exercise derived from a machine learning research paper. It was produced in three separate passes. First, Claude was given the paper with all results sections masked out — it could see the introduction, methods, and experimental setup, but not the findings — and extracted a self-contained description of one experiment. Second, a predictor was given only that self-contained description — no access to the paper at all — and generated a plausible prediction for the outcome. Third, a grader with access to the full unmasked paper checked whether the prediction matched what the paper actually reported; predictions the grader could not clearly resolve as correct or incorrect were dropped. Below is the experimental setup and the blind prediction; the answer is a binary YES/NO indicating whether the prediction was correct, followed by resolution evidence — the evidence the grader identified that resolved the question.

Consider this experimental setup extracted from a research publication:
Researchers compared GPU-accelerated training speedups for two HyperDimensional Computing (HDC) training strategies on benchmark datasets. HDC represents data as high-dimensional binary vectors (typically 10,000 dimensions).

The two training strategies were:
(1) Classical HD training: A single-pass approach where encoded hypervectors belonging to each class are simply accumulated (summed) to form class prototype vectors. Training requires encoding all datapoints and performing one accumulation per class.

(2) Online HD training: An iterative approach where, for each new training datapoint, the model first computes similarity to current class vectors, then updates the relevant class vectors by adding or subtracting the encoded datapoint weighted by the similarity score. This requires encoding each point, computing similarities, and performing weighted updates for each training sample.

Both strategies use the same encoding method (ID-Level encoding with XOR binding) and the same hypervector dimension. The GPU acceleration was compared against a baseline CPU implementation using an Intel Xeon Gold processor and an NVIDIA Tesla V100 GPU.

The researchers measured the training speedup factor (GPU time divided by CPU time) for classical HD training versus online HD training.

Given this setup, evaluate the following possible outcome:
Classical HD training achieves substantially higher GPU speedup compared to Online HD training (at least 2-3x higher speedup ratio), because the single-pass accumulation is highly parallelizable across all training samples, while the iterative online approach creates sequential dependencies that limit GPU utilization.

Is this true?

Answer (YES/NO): NO